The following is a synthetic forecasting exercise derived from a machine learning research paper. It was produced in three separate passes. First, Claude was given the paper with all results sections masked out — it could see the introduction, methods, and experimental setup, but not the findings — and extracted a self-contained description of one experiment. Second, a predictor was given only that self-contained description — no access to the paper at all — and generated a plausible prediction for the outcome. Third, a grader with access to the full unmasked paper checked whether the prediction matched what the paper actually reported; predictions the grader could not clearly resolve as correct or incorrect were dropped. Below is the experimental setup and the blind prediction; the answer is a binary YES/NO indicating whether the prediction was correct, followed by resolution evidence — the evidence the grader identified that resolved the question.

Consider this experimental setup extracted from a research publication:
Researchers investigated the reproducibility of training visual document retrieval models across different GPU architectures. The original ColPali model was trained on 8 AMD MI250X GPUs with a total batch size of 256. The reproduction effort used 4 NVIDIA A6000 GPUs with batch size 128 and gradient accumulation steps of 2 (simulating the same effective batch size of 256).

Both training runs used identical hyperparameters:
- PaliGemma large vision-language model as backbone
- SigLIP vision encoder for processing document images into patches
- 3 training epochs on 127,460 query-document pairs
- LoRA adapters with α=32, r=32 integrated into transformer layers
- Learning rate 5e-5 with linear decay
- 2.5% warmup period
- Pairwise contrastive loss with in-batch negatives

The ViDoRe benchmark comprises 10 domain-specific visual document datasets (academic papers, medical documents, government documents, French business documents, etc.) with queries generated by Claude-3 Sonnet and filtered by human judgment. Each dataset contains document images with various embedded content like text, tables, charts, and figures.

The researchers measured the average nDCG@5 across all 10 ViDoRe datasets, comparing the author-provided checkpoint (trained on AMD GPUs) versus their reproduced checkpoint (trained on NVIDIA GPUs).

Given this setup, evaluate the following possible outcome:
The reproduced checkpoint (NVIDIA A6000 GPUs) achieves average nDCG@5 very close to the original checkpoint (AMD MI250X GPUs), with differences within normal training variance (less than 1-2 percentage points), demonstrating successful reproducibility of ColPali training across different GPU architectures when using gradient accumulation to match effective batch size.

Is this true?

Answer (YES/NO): YES